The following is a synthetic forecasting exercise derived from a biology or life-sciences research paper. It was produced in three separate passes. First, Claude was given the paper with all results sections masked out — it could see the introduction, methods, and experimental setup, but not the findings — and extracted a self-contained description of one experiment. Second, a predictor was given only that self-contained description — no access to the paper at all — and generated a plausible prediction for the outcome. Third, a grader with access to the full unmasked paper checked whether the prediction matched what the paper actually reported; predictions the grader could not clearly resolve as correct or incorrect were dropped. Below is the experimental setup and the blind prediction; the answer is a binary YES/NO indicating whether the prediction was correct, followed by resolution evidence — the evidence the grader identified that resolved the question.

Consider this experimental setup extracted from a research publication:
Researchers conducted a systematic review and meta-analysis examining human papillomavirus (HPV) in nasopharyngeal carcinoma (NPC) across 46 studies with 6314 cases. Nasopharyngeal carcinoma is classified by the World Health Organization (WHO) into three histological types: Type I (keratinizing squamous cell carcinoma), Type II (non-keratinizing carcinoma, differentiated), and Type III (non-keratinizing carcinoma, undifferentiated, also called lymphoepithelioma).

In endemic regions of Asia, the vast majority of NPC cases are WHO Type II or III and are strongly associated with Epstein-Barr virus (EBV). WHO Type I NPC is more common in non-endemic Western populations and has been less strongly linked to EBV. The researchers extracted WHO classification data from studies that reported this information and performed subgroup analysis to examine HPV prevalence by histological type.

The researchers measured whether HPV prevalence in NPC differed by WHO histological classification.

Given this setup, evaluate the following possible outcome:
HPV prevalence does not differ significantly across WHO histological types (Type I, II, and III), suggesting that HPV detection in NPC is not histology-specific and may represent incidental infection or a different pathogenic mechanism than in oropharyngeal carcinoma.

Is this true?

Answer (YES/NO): NO